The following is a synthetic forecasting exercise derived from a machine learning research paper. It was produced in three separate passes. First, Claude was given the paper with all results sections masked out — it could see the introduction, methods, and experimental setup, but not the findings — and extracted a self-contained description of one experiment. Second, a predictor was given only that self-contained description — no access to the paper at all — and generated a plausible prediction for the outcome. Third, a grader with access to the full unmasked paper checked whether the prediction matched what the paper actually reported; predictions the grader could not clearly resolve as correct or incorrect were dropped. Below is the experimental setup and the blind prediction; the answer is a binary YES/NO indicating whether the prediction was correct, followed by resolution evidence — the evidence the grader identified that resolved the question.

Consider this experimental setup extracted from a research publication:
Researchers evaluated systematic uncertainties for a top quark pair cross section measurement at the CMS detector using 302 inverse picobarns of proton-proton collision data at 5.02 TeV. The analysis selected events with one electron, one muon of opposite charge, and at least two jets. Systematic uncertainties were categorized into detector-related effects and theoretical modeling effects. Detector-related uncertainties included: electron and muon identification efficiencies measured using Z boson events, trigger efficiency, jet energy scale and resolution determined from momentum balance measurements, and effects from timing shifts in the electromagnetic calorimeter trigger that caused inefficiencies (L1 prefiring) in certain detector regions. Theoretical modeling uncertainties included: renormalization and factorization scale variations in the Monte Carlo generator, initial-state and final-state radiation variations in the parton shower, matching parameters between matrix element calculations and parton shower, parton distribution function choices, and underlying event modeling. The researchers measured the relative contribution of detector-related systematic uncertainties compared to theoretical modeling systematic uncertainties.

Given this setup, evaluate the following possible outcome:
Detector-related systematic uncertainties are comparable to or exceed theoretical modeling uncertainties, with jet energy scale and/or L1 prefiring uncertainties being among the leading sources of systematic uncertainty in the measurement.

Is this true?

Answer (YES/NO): YES